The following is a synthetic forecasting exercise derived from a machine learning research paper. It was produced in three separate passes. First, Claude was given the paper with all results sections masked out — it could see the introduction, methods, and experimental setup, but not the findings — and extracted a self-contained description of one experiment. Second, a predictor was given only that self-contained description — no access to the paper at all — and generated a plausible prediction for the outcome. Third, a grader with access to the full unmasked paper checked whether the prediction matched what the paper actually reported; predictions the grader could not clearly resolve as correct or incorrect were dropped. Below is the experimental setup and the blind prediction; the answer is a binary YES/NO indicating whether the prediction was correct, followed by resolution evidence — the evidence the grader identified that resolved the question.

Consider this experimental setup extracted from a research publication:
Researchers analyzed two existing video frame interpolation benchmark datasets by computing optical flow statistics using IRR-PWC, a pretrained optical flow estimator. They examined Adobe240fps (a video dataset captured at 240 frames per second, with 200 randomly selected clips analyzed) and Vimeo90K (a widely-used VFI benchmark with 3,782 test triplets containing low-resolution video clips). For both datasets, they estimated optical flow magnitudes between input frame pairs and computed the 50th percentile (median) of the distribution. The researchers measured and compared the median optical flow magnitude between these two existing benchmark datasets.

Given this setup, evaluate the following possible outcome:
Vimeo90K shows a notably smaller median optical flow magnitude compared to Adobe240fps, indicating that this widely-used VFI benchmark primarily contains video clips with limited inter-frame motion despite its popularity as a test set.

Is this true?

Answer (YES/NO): YES